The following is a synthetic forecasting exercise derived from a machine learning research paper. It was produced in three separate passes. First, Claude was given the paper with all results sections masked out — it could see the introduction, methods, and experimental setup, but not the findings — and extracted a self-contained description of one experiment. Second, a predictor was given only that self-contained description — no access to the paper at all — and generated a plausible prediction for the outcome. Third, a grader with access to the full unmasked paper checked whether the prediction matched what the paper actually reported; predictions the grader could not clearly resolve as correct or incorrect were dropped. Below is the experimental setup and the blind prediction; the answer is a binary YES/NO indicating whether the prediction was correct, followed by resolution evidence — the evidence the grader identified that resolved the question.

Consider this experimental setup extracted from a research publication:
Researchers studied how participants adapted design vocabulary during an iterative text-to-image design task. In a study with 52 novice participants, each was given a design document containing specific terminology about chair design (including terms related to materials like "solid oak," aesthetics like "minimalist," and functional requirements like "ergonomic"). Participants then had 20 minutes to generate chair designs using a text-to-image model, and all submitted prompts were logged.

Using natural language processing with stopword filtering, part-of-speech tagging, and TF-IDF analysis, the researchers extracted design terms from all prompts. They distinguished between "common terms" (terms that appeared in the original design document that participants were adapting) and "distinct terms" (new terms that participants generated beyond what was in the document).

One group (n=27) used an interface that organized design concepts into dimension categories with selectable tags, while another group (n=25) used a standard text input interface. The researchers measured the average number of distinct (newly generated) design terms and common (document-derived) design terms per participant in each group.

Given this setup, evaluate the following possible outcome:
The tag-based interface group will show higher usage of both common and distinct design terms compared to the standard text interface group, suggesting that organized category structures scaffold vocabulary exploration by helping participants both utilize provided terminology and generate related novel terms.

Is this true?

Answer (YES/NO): YES